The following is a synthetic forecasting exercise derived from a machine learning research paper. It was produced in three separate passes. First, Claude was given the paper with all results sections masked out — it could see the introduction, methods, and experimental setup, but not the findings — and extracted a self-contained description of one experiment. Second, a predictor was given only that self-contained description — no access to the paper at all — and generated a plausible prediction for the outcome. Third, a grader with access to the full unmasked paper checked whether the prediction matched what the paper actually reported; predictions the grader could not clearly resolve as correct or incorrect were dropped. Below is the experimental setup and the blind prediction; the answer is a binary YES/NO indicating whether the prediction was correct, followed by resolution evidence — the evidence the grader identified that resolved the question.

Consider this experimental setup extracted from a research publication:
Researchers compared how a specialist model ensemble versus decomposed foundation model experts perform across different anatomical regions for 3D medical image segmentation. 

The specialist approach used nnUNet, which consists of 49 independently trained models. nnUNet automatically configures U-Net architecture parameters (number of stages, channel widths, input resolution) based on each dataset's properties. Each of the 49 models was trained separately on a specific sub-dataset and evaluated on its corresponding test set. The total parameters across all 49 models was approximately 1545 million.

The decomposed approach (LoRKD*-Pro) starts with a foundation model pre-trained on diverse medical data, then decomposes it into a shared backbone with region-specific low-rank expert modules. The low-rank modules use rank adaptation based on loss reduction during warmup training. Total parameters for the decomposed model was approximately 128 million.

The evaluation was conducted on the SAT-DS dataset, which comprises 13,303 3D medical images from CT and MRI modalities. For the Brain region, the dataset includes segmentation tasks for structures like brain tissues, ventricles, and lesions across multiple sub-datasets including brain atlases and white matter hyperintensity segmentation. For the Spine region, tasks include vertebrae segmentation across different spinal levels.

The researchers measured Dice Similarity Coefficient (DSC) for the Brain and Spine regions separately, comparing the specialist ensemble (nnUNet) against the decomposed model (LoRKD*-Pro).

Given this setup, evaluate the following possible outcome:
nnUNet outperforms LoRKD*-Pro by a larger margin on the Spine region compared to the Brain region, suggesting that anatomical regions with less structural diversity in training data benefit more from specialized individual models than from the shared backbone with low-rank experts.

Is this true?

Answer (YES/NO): YES